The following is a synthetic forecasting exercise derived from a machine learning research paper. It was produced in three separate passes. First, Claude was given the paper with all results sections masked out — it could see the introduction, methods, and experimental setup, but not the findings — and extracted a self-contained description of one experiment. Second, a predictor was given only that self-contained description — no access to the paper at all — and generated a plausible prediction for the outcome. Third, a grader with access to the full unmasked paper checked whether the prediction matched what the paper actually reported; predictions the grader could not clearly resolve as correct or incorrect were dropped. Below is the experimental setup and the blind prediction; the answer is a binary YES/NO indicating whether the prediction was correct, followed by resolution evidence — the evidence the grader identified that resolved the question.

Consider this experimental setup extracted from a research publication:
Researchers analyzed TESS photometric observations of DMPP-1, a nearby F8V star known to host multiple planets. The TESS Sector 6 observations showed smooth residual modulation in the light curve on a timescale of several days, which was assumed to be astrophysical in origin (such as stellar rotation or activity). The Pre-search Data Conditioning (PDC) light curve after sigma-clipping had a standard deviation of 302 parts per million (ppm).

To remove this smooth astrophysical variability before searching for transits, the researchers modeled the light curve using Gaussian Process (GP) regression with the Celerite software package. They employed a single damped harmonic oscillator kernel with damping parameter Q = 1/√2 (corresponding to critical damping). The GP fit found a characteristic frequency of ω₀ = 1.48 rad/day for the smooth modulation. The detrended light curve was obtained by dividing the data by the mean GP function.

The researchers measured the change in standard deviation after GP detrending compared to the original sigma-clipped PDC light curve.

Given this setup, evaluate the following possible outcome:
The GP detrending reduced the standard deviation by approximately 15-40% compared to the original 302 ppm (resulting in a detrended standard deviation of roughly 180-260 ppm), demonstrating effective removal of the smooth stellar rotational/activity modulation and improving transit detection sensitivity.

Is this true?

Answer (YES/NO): NO